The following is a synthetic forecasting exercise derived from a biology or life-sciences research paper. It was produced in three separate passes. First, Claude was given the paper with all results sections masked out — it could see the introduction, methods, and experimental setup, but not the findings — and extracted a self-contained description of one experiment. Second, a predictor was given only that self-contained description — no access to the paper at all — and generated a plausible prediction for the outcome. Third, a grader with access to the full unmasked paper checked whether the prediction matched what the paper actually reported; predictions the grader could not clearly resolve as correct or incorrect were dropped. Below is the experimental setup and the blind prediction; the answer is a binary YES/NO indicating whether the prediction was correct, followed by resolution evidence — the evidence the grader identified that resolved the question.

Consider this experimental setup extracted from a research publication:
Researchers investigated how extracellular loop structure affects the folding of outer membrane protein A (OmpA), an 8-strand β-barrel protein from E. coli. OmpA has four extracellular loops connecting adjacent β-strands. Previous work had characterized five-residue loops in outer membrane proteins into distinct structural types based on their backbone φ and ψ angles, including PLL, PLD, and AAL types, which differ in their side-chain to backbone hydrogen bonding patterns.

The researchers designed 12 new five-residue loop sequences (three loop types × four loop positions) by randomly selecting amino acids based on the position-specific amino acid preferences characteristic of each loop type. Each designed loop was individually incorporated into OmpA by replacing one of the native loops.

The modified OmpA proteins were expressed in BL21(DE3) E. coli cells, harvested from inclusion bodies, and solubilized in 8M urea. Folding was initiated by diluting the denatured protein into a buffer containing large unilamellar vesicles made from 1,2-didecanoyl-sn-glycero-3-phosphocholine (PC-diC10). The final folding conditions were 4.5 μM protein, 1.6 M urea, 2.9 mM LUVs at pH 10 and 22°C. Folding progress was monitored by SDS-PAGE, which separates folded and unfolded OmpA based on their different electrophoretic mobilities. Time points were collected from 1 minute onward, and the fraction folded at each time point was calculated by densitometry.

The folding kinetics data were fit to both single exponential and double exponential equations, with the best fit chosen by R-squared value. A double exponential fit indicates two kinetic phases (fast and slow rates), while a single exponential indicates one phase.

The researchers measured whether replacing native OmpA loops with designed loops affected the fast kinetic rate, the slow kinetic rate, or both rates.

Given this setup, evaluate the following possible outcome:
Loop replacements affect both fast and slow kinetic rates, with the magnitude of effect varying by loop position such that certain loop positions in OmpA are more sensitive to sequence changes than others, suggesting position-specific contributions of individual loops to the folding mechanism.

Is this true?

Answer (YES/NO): NO